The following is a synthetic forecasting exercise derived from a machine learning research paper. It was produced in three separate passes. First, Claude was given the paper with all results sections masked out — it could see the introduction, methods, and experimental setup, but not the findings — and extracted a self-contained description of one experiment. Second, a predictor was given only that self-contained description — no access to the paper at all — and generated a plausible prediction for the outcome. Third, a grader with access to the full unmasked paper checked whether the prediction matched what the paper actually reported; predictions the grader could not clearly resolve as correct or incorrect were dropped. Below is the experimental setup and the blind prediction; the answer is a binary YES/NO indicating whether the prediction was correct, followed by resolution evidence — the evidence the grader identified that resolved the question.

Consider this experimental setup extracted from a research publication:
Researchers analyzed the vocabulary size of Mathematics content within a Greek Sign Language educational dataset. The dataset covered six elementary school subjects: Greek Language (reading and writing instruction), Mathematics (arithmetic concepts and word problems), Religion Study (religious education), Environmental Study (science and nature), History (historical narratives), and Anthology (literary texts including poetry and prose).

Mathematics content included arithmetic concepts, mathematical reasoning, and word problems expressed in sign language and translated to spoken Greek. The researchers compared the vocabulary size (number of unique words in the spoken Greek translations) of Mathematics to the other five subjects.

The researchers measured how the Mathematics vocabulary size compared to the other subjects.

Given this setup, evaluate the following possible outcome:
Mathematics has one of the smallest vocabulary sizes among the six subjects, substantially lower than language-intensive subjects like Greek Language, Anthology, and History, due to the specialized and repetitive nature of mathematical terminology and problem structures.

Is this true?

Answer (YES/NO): NO